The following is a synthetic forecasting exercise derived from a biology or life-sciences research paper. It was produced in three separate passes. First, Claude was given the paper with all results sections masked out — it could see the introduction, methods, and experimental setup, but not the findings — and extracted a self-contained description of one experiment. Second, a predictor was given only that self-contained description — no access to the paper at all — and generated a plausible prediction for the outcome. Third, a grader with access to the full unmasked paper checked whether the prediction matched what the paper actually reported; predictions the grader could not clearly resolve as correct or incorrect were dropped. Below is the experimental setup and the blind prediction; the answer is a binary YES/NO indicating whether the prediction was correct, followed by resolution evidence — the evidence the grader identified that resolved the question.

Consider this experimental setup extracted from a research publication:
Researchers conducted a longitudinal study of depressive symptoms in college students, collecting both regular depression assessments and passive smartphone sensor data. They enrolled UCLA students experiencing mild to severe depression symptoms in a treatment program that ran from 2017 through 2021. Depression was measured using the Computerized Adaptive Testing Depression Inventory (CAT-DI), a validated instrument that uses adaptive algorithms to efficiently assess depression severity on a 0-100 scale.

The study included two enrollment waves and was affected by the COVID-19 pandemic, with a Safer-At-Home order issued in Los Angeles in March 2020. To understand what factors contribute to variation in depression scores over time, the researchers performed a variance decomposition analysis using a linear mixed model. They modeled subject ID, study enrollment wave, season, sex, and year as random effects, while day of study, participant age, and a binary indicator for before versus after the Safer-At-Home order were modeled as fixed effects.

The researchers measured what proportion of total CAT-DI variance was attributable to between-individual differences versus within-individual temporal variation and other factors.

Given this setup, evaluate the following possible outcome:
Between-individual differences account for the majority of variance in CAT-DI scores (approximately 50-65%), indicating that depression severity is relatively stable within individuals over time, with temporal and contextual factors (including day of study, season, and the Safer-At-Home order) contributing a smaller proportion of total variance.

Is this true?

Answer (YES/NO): NO